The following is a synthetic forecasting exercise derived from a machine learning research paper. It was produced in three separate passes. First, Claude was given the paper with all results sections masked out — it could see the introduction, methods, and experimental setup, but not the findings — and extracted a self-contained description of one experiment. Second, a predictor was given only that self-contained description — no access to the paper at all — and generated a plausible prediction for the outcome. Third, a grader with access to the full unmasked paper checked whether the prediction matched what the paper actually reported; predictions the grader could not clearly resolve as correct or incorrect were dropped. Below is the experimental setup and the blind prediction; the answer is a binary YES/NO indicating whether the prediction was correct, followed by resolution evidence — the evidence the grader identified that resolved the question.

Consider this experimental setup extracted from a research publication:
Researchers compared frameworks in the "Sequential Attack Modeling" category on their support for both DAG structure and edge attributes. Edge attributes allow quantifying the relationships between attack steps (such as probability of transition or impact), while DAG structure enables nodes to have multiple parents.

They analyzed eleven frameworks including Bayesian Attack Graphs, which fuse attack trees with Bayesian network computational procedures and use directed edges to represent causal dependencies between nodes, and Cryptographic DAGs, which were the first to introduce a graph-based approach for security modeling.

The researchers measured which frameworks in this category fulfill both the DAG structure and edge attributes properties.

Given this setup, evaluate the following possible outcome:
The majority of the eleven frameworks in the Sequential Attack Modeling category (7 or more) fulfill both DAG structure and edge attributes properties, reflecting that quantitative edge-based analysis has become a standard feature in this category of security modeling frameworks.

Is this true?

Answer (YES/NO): NO